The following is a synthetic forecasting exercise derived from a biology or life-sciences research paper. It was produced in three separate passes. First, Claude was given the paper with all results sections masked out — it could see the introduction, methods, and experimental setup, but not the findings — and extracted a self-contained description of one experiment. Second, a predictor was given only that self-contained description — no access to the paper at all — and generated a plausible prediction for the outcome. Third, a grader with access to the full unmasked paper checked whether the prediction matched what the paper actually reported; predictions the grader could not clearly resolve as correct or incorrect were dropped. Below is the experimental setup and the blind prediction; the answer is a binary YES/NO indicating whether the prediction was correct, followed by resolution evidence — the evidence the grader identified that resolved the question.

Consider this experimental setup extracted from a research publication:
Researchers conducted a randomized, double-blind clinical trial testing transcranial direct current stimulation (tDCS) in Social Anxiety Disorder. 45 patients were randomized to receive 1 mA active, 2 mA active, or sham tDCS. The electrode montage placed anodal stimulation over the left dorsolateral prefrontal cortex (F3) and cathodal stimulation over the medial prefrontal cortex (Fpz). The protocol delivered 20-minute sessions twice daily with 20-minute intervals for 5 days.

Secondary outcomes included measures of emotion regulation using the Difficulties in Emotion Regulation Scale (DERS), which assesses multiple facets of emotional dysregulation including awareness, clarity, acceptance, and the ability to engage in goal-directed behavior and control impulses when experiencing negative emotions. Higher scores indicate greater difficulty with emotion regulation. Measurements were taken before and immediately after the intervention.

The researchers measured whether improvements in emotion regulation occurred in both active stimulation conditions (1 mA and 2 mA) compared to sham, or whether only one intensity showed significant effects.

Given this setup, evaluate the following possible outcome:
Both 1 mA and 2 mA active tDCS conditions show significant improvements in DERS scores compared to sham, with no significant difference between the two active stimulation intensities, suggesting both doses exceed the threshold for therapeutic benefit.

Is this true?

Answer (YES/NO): YES